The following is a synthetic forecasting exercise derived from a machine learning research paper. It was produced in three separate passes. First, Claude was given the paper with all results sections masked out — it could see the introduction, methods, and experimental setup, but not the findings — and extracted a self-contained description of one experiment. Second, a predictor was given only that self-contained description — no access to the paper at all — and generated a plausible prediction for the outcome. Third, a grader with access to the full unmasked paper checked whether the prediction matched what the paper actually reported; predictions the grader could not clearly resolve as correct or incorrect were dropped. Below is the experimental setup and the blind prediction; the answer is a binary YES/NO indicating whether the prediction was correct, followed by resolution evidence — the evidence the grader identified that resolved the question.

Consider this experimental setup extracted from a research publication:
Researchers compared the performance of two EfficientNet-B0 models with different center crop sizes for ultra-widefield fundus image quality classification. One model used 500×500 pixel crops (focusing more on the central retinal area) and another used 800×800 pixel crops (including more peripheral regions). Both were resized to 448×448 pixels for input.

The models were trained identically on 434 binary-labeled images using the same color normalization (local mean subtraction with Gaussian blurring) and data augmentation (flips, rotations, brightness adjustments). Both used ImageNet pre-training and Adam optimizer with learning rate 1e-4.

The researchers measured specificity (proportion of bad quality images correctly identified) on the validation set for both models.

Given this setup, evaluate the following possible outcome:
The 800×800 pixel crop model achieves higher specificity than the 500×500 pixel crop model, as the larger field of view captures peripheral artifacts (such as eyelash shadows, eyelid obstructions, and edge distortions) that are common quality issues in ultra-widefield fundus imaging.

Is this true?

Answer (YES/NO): YES